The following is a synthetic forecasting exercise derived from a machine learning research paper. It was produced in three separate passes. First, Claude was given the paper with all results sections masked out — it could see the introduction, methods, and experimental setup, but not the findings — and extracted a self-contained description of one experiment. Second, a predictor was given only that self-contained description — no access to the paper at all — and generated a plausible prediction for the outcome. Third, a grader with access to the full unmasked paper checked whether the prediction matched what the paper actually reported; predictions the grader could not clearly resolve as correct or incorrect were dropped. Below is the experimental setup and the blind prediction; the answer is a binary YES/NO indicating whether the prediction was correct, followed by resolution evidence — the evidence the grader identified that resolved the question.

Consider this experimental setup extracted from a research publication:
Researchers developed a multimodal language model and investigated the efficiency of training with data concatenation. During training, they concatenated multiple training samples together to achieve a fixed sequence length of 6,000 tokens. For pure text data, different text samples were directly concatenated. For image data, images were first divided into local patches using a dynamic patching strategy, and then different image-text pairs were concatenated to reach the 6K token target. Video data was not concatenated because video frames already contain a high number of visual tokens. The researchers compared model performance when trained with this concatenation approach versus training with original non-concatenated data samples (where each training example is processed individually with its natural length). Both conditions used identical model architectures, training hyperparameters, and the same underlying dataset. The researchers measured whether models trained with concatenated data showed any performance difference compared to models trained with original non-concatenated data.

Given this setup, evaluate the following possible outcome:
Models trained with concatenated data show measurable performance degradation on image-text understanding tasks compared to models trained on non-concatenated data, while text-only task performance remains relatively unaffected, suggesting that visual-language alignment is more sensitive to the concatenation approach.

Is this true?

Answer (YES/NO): NO